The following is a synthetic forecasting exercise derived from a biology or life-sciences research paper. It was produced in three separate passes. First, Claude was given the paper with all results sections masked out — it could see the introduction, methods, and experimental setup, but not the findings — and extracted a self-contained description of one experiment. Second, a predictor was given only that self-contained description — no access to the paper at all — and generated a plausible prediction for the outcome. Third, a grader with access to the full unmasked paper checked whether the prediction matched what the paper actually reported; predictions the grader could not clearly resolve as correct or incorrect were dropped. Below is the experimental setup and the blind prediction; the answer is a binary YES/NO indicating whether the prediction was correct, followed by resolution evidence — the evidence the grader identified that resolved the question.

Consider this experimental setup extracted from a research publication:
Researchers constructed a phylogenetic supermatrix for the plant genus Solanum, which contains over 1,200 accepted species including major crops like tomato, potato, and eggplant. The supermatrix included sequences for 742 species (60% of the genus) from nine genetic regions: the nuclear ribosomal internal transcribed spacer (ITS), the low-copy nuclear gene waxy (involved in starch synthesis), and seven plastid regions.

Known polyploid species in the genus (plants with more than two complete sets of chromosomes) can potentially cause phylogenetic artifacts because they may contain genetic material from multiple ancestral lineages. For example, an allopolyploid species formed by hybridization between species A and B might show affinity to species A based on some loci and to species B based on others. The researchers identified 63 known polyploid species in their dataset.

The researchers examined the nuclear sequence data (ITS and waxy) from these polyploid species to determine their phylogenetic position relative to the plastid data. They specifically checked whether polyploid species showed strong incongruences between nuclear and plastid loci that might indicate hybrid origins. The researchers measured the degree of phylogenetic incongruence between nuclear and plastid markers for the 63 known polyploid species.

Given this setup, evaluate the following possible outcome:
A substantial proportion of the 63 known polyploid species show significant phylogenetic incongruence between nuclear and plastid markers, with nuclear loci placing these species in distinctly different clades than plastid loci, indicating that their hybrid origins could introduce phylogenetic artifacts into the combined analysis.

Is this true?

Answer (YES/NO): NO